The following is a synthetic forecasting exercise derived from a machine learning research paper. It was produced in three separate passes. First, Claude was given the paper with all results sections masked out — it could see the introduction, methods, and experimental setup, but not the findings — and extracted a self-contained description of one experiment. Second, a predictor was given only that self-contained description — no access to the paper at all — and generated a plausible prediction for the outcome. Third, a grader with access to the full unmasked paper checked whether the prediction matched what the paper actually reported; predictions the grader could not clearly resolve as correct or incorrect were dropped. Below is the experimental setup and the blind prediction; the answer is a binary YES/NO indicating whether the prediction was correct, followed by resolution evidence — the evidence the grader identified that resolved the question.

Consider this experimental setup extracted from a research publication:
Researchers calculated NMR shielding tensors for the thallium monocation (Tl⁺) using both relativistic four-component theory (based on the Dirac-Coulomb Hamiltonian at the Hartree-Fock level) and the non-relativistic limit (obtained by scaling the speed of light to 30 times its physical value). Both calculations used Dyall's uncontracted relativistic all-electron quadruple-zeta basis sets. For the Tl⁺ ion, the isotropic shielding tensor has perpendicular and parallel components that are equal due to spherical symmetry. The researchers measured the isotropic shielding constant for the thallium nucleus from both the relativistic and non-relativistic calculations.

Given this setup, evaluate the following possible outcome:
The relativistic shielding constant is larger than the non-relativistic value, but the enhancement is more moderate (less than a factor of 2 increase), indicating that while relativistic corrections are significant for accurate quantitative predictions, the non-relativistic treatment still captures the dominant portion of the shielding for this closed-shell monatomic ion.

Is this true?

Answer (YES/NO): YES